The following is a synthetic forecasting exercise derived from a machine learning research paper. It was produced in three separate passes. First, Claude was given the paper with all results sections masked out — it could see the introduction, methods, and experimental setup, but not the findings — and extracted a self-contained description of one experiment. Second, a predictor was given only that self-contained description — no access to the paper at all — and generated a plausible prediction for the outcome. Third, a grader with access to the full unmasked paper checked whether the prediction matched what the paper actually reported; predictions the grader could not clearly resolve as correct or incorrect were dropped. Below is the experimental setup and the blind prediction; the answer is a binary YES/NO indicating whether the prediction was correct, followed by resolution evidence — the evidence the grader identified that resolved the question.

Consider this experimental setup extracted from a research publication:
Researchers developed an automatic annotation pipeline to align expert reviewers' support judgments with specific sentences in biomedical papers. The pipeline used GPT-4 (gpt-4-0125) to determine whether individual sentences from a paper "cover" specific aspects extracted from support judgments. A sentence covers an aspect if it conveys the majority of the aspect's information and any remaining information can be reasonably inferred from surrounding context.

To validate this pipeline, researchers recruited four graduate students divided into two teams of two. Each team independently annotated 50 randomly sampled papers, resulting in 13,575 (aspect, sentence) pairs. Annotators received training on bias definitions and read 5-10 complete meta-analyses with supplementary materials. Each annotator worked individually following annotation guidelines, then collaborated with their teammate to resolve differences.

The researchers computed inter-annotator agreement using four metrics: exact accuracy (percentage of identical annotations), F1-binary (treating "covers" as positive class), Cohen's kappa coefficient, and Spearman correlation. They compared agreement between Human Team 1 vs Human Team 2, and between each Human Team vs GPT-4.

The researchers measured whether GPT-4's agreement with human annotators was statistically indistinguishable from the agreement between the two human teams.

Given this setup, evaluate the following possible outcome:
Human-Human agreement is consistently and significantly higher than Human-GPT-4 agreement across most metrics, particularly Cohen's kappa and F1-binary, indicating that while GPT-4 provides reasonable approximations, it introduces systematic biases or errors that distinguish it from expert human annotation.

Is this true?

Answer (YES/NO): NO